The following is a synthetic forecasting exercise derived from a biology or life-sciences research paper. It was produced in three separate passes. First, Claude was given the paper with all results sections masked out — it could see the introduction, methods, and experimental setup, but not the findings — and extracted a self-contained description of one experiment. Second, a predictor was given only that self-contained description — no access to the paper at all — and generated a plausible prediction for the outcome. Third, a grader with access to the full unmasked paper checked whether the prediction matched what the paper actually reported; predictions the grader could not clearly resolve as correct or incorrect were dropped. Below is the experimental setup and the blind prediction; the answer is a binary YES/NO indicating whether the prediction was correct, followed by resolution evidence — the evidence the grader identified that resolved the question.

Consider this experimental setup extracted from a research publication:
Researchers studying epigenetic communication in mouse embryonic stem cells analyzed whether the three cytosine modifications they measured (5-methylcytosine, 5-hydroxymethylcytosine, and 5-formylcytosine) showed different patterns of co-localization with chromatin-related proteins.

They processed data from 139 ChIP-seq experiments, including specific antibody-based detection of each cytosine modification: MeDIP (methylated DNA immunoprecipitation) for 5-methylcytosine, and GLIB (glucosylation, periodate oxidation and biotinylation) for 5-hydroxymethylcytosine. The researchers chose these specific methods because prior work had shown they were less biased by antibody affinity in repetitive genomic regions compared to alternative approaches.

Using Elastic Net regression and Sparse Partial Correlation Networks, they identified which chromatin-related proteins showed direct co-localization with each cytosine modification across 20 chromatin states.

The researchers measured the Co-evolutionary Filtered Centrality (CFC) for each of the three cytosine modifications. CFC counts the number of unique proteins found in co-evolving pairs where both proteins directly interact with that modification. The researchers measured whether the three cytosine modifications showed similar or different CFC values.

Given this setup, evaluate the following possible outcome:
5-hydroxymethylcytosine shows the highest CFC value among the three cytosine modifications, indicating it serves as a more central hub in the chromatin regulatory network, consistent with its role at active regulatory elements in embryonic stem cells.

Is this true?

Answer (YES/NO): YES